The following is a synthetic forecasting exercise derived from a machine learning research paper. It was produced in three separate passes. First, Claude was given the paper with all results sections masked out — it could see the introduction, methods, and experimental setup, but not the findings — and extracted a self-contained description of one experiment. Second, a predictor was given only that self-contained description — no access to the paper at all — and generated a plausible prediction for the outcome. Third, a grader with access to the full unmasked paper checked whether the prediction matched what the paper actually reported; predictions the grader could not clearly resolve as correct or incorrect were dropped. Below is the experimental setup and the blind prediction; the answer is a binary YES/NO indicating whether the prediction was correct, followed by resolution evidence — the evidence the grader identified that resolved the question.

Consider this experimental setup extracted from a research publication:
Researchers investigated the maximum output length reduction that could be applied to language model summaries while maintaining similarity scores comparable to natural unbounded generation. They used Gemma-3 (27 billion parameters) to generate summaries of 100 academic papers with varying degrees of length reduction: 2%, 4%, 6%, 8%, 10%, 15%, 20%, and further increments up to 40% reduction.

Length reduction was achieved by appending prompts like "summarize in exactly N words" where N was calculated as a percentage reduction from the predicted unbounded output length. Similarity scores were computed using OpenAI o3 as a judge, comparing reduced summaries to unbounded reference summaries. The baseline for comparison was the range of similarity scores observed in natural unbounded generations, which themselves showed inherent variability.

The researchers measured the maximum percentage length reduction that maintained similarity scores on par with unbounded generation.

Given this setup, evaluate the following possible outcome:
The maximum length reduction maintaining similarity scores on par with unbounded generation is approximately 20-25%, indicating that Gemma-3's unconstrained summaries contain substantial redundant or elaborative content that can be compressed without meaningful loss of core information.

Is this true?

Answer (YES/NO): NO